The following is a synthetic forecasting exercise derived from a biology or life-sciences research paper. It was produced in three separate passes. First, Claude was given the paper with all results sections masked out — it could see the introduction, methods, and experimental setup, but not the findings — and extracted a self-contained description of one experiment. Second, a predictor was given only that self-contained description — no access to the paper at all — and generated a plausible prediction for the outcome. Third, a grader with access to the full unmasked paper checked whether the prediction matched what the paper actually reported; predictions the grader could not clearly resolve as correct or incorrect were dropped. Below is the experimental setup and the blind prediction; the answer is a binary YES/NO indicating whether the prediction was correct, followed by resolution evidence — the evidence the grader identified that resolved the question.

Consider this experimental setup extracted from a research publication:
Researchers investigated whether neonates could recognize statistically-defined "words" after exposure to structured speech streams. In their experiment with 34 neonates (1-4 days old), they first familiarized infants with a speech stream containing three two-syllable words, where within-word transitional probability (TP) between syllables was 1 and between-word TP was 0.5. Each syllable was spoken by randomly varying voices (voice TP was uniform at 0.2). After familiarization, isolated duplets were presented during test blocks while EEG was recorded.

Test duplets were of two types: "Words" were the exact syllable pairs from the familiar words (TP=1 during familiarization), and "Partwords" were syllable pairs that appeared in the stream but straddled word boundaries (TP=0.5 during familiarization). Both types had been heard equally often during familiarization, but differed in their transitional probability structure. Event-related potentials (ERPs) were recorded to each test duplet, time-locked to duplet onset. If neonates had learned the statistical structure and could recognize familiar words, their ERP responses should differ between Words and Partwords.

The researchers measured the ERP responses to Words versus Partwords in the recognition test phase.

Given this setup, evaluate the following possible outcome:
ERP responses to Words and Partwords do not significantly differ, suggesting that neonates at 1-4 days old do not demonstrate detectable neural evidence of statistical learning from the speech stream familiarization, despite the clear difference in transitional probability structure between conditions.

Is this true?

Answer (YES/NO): NO